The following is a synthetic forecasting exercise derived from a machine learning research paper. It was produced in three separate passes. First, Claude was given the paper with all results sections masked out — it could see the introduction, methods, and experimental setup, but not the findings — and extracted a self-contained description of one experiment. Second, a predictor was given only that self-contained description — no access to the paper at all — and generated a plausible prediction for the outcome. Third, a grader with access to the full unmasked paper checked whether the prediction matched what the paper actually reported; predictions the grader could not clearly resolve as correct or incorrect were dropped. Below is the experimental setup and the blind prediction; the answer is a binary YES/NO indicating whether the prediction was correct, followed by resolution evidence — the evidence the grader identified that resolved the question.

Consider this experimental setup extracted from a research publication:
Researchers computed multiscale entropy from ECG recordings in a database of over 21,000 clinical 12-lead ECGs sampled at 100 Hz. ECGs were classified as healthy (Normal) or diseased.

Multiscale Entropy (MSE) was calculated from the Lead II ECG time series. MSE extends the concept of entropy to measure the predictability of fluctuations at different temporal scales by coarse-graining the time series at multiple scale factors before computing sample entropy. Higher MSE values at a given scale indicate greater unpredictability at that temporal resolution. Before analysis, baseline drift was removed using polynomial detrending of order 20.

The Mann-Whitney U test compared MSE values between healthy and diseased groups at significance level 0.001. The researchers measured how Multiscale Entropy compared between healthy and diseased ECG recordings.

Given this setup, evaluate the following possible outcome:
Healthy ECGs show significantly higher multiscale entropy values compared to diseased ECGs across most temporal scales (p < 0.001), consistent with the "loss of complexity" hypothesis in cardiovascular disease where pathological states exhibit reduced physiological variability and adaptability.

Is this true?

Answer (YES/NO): NO